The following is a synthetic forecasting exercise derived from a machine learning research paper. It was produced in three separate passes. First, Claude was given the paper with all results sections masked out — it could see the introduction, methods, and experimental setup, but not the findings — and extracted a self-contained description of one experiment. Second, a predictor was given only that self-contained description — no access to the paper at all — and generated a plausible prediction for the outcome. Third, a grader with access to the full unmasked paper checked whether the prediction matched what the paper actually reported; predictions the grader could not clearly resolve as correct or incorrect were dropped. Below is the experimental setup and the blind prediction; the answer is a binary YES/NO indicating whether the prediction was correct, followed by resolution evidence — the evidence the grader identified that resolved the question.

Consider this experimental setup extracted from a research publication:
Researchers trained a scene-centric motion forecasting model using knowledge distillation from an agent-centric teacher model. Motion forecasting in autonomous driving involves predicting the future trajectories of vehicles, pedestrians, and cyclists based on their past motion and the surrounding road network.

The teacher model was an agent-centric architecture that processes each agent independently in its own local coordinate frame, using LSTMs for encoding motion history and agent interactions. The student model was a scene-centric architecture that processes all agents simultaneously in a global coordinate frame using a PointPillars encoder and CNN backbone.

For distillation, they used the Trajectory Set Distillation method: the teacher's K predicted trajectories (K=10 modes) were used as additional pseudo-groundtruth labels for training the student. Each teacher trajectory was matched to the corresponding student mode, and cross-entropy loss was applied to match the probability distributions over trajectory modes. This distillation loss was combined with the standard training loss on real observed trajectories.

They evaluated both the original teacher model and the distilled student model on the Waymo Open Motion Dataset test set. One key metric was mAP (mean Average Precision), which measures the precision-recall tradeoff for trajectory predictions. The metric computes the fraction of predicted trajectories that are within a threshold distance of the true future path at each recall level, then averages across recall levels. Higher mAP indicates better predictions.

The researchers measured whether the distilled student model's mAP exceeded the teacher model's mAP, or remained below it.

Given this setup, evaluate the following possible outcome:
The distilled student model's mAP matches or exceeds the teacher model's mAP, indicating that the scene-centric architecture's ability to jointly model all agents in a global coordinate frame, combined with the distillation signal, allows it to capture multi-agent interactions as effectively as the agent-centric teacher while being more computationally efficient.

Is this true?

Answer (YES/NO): YES